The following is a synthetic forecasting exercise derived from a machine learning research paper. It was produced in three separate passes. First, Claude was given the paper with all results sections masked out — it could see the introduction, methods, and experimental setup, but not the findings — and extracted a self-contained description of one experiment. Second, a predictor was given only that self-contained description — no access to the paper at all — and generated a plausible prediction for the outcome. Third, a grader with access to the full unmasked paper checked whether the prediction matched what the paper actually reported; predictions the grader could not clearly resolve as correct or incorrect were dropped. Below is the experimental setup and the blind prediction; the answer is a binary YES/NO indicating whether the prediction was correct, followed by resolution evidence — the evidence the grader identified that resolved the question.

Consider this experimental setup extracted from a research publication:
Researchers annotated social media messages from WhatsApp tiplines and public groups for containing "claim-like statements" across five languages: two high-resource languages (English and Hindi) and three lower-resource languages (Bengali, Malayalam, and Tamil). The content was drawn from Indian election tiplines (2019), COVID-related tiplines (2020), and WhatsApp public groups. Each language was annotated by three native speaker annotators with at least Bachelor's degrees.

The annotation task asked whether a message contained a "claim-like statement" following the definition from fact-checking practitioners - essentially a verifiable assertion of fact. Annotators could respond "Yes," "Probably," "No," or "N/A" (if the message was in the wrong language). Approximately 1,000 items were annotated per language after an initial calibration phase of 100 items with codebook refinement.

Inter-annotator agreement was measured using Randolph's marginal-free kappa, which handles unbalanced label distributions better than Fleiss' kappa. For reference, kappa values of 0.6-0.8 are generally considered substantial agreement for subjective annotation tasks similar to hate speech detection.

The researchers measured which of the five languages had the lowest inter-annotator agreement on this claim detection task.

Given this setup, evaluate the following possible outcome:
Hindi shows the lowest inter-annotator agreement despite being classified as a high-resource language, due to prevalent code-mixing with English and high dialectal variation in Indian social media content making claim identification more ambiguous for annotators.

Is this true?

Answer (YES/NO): NO